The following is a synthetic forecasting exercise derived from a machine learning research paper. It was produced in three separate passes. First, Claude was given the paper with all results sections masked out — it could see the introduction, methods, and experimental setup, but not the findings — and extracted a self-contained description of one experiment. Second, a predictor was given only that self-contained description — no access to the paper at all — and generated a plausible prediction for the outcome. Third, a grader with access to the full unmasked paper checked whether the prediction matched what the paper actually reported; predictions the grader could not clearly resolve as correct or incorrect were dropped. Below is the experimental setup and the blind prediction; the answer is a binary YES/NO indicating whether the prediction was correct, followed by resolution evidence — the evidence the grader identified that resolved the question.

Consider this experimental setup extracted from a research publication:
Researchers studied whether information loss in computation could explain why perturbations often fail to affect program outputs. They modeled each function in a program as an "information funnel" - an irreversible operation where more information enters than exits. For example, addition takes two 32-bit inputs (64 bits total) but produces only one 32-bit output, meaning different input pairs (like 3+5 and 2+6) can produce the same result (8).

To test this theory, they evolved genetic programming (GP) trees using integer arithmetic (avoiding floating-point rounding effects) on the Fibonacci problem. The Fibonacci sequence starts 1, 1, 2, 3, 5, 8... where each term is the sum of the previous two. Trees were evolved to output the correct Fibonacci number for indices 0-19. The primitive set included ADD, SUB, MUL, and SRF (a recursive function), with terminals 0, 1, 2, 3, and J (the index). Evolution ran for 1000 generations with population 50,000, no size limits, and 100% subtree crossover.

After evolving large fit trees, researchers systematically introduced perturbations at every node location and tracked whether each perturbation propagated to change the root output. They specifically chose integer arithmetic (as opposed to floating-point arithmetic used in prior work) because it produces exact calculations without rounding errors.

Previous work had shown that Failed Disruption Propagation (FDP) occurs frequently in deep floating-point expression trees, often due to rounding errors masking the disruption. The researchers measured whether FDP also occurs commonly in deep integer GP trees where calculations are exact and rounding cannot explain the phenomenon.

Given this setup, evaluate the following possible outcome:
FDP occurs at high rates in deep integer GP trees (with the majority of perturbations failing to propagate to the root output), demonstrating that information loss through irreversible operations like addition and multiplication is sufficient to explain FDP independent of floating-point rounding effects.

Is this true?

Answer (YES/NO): YES